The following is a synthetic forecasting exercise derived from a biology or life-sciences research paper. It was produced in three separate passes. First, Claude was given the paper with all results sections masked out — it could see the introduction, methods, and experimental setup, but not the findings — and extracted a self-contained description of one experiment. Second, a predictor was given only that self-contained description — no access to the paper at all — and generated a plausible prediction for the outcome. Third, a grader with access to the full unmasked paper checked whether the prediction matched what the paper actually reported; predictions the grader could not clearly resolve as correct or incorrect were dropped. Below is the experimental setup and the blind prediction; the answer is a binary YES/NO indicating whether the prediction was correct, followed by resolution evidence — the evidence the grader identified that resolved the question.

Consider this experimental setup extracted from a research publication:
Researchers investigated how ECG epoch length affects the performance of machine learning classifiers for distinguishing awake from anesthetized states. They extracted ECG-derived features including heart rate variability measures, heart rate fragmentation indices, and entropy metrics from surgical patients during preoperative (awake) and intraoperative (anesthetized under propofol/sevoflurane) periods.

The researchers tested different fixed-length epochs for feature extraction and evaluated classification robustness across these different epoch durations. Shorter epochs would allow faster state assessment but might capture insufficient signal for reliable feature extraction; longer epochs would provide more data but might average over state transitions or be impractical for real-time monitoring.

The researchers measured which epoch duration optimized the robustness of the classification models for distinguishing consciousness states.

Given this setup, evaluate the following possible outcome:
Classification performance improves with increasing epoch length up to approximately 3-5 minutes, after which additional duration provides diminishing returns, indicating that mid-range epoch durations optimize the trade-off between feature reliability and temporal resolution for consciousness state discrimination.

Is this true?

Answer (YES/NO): YES